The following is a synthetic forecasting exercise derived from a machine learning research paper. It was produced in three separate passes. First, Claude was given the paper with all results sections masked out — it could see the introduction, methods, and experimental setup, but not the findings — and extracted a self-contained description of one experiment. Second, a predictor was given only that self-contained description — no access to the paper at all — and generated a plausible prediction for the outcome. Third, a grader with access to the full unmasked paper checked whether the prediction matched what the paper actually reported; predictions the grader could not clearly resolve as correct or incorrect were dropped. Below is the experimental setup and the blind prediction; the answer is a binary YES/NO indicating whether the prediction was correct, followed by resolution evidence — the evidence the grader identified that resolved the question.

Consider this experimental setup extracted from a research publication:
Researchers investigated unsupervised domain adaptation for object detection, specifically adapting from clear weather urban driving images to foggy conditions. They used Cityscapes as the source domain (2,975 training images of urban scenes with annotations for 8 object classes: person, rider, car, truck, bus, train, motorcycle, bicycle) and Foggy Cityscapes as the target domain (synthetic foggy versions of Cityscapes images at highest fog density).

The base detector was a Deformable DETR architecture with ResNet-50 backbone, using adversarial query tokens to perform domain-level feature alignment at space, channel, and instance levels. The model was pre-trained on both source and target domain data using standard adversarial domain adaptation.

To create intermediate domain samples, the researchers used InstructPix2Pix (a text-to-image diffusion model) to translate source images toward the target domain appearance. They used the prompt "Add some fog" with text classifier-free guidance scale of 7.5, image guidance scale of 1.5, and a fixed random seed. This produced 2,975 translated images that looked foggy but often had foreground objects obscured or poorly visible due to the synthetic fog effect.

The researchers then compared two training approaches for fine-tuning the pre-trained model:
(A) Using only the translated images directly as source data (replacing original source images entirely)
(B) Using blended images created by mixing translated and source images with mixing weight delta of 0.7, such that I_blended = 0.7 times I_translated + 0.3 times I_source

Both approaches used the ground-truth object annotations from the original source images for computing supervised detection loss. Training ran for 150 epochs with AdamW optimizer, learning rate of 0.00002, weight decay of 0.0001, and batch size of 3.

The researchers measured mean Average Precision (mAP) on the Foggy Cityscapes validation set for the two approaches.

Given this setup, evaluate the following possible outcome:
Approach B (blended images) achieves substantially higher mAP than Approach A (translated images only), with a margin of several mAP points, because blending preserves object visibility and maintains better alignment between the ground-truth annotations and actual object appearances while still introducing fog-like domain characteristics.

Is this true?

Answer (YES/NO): YES